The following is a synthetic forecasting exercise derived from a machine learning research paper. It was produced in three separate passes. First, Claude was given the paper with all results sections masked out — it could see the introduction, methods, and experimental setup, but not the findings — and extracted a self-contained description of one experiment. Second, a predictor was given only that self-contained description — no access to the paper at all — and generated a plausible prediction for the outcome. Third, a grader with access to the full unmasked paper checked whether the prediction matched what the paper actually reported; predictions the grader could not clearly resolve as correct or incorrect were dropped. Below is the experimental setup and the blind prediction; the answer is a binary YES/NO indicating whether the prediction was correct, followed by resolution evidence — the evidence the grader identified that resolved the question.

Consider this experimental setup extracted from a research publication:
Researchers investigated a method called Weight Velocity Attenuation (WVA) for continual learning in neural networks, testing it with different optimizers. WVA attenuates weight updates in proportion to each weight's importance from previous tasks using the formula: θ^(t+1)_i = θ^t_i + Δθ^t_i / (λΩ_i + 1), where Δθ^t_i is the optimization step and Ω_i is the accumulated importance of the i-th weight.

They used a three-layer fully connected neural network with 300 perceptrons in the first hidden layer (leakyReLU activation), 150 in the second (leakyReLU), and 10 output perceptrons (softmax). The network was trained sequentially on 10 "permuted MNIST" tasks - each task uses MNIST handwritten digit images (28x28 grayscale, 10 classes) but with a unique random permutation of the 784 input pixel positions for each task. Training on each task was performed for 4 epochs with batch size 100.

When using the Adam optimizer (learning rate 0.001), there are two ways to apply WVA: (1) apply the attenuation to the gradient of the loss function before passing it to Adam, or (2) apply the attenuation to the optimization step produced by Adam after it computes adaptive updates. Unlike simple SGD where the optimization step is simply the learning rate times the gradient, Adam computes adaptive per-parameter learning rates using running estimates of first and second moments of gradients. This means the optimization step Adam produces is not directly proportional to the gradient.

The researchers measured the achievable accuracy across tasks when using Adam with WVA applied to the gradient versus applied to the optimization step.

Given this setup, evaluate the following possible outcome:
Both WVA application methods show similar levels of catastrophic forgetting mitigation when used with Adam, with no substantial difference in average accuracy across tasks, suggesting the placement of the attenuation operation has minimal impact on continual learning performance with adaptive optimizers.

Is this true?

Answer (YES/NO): NO